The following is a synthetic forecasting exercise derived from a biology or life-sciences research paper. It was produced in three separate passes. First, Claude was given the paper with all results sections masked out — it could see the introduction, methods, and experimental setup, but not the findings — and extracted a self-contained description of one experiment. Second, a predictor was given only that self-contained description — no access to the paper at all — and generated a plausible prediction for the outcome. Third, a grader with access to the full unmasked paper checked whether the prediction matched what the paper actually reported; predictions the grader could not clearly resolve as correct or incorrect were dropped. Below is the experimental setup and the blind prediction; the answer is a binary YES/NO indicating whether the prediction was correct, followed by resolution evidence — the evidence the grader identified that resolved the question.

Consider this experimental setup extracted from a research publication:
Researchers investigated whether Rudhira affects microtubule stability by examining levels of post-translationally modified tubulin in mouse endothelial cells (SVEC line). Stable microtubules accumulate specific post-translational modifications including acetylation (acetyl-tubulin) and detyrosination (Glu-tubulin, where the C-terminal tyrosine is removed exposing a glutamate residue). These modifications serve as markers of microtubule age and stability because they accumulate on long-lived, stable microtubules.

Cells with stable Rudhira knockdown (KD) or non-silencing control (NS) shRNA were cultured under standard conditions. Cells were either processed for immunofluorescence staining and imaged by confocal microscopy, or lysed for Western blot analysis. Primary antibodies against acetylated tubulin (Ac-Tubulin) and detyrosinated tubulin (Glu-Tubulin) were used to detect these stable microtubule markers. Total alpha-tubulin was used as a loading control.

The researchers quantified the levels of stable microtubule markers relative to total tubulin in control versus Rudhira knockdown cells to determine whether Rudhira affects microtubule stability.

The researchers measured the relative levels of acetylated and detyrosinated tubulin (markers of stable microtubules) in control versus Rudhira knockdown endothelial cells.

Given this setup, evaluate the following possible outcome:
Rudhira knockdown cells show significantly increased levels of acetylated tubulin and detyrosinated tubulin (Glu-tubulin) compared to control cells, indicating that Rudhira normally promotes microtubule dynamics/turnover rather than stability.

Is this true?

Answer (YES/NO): NO